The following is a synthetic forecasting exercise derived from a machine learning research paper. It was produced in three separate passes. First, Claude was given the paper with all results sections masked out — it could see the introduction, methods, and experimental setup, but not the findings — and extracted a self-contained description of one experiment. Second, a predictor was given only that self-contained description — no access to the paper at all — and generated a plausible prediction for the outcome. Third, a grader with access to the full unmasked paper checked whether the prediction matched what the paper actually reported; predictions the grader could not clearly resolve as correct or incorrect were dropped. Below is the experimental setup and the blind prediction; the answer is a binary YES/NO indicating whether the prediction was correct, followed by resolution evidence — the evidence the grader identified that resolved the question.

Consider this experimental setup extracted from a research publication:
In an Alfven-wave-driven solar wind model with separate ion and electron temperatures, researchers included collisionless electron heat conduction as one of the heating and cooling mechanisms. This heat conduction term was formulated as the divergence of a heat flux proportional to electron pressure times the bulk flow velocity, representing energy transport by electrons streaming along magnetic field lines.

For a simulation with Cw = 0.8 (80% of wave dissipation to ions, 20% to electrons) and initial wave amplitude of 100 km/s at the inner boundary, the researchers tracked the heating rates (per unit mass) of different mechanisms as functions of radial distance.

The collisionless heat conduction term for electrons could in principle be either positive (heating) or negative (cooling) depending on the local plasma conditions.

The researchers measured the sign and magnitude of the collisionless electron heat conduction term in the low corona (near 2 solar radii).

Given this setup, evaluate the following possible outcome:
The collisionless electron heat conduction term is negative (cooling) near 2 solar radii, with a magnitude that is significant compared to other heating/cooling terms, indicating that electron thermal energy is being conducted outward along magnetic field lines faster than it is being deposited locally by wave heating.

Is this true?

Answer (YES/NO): YES